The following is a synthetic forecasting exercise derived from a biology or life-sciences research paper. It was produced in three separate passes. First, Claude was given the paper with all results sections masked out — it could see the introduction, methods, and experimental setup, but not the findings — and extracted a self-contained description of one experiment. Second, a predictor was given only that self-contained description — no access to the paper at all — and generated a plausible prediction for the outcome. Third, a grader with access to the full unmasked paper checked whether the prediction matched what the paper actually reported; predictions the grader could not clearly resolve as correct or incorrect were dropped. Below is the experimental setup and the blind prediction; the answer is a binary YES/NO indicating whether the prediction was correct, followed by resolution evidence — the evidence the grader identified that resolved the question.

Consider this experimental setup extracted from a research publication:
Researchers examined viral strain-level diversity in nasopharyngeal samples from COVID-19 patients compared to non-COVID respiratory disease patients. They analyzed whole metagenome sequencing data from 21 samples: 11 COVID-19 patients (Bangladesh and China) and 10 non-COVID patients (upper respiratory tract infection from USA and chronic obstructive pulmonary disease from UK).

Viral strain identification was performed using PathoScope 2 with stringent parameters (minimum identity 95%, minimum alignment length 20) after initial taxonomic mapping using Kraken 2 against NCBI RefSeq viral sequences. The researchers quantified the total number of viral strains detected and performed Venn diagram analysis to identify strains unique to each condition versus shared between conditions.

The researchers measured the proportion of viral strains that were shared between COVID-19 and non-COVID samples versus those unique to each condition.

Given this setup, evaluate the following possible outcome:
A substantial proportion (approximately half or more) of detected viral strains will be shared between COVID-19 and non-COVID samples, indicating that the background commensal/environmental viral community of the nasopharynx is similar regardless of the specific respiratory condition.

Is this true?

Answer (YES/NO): NO